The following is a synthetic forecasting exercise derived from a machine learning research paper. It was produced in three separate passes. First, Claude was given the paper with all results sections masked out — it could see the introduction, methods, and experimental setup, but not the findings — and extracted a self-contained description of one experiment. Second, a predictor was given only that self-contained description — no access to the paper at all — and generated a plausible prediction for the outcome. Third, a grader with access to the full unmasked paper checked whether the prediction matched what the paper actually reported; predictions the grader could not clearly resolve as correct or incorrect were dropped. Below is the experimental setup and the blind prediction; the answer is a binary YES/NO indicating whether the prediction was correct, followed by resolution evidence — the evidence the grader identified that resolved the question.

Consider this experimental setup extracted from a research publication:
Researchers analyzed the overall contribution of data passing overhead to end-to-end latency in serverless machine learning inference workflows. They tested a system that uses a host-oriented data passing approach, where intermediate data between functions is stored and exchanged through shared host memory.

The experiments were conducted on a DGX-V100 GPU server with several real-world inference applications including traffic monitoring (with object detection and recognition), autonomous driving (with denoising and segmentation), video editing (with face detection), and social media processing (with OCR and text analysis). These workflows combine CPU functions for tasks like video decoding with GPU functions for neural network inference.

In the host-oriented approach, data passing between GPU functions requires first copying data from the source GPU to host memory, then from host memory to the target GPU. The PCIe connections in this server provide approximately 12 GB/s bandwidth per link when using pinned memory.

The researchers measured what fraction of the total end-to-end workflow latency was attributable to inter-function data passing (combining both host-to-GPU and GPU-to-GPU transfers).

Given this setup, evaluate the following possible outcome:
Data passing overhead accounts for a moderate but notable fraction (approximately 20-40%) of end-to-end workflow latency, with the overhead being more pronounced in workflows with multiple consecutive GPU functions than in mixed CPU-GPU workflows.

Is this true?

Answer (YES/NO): NO